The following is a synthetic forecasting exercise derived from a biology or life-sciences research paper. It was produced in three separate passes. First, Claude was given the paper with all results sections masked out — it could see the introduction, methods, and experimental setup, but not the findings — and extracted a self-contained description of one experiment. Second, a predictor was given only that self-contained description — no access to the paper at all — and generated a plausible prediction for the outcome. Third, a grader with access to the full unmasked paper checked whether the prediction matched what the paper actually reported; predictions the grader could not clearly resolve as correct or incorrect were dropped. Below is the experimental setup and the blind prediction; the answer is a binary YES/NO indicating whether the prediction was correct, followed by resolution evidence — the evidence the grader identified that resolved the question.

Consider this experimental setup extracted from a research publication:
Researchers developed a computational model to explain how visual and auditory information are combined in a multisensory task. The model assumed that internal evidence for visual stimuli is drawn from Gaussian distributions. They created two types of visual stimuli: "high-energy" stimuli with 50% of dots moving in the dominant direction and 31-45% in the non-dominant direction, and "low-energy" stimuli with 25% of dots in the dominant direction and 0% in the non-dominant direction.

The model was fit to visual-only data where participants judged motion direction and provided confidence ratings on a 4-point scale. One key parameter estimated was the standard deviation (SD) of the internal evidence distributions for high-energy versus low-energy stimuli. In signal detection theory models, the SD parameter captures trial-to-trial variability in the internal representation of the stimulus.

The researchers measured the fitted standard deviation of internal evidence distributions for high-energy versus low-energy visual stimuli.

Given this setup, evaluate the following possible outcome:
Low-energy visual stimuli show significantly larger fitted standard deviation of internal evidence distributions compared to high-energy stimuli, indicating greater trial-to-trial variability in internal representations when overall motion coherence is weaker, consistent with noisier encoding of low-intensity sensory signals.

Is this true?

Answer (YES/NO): NO